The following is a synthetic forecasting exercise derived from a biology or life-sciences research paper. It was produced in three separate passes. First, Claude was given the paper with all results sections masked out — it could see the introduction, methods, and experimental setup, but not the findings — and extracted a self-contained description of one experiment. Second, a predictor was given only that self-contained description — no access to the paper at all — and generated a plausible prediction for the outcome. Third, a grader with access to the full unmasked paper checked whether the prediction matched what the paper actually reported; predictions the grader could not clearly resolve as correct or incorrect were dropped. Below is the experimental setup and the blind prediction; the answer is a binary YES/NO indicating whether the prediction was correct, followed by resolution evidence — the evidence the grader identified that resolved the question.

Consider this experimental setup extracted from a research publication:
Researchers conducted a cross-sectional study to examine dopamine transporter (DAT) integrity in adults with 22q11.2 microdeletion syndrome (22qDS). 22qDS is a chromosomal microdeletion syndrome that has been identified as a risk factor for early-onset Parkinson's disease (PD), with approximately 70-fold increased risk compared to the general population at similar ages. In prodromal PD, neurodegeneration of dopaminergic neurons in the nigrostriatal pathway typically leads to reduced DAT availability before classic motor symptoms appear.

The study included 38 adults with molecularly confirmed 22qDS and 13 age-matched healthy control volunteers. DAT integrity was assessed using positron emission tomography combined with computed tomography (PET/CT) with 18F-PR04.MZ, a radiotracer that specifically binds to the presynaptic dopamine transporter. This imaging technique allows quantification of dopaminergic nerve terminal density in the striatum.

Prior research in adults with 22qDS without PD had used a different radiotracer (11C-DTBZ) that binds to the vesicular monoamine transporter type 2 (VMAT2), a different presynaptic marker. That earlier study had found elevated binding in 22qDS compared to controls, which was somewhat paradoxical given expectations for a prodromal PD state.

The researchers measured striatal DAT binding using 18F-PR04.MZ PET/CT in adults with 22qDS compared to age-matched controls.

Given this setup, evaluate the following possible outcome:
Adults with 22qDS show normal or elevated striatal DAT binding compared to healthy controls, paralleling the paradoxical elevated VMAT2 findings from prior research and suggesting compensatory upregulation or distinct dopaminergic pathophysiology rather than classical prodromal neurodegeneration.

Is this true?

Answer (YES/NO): YES